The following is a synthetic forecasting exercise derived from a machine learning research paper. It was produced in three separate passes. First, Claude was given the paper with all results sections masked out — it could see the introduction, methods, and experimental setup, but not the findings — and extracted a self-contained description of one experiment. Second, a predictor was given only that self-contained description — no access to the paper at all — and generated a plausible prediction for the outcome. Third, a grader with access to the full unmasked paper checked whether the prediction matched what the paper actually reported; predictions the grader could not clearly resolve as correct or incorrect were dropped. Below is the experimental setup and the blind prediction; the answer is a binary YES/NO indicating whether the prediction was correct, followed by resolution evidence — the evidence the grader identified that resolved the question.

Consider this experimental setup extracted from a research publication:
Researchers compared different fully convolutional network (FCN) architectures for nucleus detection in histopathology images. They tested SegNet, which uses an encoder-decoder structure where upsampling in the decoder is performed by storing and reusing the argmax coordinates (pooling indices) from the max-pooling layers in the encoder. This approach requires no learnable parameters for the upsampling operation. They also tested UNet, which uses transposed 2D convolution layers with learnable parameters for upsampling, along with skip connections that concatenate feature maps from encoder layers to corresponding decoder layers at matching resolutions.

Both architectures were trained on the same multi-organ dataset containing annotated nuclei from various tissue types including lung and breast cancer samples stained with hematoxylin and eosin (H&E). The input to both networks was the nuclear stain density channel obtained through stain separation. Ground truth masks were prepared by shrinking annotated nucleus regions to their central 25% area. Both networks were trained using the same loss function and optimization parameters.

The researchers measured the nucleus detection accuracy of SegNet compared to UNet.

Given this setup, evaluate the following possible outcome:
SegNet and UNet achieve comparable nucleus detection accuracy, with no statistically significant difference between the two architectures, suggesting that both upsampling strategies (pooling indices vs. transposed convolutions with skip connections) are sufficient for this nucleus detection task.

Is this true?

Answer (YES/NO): NO